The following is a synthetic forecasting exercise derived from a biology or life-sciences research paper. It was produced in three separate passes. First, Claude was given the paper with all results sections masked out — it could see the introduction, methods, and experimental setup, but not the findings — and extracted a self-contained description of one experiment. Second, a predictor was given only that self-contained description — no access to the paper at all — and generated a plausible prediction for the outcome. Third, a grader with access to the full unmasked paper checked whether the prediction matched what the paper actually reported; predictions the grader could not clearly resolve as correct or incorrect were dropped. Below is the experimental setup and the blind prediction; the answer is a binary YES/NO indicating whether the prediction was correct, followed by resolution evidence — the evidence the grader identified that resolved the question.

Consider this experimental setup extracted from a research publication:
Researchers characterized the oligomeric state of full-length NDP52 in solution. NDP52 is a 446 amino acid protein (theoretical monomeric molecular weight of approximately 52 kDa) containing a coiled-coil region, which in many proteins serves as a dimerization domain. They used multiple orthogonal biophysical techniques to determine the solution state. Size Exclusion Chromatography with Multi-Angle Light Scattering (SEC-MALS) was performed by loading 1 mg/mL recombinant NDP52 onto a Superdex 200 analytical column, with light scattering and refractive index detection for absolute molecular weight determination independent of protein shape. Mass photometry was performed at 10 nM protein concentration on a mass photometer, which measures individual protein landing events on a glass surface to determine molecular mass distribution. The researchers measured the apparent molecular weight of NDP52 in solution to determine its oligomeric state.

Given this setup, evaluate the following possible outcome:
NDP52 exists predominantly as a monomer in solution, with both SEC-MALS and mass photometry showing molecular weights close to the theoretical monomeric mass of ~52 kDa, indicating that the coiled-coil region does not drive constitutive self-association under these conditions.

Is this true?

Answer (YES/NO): NO